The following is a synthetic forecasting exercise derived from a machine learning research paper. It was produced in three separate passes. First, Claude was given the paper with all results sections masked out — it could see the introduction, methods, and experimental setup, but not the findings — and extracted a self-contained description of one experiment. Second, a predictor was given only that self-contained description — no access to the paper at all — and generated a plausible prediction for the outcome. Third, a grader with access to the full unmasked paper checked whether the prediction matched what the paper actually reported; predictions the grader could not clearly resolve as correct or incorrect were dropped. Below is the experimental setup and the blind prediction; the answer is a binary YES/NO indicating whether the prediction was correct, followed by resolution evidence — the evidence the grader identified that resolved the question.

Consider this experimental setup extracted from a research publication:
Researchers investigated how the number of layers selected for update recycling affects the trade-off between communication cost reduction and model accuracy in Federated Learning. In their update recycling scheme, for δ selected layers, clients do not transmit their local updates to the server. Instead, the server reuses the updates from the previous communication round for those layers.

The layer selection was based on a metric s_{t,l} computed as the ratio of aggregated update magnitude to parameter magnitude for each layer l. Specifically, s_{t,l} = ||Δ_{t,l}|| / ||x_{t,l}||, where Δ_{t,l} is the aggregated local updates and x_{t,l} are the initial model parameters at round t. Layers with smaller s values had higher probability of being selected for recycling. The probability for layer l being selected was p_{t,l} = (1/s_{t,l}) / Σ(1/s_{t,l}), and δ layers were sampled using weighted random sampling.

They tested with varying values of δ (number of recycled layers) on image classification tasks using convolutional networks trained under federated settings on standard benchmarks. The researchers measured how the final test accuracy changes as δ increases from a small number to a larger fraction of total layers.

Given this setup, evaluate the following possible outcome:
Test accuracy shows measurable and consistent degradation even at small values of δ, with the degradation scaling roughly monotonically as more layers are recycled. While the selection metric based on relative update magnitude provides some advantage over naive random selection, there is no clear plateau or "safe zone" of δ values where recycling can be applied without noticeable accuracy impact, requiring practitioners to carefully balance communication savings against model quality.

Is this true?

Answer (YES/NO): NO